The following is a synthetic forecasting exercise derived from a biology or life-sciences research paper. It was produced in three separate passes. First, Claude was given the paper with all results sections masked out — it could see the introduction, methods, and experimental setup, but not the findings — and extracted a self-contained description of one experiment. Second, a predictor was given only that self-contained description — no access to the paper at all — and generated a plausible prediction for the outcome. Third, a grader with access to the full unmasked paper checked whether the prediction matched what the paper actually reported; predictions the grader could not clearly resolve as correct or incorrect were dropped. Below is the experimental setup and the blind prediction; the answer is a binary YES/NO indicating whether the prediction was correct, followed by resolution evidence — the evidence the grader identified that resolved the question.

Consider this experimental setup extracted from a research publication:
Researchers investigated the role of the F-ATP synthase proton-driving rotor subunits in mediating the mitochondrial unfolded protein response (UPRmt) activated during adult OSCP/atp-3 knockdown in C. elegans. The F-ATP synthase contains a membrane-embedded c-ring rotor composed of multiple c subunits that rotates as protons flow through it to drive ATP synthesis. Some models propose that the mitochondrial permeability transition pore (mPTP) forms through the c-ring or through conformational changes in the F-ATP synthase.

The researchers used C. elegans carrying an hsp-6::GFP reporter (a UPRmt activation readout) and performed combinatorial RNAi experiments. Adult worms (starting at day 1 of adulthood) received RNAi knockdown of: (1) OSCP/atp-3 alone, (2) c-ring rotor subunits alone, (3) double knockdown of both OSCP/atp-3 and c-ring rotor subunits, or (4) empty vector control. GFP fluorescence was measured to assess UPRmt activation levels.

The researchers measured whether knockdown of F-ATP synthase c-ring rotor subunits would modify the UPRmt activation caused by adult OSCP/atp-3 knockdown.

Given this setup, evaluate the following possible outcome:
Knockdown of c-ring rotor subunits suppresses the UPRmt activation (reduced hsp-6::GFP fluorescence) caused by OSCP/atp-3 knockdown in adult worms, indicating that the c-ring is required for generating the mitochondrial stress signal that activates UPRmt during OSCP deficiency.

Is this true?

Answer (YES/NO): YES